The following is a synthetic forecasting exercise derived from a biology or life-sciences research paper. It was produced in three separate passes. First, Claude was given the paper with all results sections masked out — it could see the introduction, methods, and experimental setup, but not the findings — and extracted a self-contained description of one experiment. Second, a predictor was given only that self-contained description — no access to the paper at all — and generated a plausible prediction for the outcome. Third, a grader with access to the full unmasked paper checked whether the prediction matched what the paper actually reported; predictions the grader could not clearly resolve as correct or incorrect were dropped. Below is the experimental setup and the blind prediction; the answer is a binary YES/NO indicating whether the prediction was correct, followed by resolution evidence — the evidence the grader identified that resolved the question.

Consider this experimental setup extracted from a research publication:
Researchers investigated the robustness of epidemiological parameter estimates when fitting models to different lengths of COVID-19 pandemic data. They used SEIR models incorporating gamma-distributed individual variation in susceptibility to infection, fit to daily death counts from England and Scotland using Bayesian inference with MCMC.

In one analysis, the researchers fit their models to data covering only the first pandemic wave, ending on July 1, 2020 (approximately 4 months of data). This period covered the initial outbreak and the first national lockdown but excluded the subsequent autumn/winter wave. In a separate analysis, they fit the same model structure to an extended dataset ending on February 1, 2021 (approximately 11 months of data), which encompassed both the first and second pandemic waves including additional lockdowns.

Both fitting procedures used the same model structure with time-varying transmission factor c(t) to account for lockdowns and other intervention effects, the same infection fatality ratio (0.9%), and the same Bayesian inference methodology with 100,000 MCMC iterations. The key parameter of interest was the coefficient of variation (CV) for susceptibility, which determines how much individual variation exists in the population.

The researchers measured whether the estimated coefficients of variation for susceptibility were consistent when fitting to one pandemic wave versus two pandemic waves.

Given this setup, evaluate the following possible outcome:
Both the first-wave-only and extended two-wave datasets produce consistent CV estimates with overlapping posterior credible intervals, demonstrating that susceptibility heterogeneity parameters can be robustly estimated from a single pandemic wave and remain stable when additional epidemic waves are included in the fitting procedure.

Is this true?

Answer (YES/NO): YES